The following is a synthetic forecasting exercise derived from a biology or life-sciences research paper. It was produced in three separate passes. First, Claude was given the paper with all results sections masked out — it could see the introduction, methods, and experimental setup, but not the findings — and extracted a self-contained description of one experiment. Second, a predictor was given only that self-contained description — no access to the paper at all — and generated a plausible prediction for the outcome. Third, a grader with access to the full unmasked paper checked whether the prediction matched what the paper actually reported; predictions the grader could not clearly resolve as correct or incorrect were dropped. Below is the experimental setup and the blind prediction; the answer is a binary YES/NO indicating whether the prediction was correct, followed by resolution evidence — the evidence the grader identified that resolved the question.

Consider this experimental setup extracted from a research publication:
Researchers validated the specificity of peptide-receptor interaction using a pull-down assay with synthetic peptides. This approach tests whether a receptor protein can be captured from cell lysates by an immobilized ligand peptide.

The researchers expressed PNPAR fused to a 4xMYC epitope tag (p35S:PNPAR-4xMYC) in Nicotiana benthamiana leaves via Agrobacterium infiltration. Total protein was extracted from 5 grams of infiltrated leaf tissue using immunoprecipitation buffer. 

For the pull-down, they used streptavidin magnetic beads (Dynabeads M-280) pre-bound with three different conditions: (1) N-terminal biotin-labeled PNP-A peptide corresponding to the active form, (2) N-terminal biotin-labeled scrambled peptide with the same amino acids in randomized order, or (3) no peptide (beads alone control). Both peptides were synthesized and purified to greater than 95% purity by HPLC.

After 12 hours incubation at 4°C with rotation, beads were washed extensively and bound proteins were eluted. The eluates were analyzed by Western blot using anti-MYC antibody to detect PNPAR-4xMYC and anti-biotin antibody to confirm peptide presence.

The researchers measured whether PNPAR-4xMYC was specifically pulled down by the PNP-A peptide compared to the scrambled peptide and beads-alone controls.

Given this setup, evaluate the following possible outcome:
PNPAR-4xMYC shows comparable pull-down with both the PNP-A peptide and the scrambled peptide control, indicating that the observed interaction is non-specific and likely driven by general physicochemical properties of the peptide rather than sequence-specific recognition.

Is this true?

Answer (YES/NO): NO